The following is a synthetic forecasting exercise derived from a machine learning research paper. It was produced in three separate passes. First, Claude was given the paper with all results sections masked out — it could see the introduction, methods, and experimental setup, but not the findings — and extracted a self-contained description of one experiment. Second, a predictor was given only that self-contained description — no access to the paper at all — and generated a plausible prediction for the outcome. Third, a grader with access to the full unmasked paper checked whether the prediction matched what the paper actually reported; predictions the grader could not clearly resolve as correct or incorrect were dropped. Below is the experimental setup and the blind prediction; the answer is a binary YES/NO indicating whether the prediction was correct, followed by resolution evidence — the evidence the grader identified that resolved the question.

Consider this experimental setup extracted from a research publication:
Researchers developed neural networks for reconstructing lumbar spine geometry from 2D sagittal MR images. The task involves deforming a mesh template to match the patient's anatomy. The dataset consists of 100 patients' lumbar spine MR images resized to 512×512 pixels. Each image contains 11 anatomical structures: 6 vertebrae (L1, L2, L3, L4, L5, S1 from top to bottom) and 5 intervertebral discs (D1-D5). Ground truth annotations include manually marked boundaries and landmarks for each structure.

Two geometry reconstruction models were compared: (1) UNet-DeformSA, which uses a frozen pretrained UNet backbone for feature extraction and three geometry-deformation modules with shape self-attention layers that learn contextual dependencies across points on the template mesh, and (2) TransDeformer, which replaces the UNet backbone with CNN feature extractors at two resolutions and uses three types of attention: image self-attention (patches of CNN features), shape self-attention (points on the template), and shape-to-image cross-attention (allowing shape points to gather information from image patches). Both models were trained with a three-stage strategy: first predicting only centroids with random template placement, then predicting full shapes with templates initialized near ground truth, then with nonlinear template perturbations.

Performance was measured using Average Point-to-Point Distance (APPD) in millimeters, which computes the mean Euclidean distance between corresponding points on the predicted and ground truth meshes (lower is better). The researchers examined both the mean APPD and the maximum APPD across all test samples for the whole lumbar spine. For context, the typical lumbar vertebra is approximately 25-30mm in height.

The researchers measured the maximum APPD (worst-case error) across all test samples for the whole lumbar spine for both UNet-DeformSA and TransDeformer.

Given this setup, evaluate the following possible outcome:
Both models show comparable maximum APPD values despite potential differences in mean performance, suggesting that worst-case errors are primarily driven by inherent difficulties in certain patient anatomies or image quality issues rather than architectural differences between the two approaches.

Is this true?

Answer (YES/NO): NO